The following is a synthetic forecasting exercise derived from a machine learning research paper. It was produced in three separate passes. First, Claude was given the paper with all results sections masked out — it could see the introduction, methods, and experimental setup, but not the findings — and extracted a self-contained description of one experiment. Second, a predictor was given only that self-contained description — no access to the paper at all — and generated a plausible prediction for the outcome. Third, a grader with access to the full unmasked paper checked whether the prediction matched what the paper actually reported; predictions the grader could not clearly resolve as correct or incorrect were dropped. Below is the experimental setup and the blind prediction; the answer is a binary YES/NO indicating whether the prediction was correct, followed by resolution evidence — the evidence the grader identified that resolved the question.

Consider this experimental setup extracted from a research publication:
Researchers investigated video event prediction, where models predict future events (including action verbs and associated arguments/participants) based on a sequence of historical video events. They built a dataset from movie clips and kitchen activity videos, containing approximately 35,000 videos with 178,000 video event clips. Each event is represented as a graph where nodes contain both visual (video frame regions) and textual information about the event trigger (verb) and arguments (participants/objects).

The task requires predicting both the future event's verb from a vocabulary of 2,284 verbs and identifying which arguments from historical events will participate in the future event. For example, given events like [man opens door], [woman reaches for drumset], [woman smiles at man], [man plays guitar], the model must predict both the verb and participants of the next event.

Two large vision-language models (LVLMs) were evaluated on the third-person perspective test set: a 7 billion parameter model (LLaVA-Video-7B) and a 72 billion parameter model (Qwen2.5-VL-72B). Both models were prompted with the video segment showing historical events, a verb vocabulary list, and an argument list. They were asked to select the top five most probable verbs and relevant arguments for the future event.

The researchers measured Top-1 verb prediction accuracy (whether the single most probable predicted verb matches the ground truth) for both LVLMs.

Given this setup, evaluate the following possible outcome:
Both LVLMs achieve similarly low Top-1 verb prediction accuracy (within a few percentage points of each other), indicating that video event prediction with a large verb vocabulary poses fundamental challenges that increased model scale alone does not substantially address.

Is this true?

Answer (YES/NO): NO